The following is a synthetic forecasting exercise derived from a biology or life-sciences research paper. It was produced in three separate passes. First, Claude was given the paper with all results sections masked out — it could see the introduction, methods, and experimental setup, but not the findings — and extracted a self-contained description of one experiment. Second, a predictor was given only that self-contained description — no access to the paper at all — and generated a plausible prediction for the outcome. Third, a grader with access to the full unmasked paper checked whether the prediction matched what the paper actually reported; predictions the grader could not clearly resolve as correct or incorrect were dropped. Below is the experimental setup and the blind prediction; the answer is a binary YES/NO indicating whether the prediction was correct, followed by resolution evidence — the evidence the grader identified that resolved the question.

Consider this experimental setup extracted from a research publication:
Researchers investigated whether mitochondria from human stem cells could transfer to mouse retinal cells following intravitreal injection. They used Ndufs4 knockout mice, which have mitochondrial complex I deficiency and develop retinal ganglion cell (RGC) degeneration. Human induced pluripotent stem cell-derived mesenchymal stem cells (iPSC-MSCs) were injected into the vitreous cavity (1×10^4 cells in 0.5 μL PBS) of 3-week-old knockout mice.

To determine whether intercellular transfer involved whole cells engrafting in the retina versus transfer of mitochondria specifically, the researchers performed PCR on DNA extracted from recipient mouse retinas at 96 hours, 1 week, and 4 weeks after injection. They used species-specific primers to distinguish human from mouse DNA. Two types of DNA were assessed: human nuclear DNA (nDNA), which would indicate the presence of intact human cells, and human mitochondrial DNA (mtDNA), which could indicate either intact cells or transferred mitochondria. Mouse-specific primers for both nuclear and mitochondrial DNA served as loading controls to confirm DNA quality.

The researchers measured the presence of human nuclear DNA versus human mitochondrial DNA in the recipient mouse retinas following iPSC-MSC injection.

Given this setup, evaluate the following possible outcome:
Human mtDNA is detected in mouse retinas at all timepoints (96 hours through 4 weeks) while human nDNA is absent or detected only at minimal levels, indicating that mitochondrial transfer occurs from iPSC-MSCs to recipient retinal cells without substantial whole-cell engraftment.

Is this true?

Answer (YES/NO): YES